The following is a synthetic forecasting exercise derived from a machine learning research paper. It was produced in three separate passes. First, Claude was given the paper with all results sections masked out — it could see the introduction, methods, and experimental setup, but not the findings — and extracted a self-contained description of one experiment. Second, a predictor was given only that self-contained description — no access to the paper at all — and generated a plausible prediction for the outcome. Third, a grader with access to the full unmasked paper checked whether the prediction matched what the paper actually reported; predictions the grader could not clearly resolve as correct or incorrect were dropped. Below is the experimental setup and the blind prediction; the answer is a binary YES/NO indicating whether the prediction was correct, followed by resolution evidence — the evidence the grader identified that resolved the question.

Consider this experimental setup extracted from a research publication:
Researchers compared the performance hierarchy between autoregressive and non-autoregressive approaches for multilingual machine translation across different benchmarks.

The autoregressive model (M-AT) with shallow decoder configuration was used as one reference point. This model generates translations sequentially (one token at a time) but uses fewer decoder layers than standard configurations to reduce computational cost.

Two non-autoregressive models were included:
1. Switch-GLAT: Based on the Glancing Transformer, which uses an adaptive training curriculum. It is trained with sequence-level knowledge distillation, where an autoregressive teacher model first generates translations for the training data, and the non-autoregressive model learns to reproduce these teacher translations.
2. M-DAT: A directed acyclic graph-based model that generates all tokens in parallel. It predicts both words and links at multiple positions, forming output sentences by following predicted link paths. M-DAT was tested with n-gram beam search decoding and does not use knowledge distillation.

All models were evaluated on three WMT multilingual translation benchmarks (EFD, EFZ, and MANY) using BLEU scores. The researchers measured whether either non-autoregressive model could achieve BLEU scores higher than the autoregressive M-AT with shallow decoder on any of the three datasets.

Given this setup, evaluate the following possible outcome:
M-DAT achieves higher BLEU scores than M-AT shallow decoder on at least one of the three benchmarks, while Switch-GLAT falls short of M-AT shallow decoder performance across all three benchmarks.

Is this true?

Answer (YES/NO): YES